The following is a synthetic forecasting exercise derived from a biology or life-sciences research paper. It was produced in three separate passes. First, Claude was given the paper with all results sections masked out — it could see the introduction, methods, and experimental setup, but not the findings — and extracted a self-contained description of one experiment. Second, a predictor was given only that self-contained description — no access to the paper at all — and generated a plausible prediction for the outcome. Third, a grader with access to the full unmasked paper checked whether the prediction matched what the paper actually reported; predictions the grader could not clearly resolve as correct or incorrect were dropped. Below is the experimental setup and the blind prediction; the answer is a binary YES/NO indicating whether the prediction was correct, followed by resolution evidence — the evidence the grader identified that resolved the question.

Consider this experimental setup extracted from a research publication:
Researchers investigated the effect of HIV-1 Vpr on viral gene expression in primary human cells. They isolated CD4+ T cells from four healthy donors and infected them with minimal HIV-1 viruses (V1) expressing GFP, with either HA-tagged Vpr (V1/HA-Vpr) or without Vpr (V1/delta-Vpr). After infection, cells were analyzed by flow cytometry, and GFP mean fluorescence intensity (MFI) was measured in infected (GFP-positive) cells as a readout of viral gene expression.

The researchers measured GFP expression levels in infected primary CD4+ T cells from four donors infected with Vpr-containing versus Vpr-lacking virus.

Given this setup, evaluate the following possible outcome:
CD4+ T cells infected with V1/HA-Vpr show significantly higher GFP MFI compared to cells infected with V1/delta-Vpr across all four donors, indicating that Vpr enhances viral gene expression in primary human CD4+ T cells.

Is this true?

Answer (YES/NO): NO